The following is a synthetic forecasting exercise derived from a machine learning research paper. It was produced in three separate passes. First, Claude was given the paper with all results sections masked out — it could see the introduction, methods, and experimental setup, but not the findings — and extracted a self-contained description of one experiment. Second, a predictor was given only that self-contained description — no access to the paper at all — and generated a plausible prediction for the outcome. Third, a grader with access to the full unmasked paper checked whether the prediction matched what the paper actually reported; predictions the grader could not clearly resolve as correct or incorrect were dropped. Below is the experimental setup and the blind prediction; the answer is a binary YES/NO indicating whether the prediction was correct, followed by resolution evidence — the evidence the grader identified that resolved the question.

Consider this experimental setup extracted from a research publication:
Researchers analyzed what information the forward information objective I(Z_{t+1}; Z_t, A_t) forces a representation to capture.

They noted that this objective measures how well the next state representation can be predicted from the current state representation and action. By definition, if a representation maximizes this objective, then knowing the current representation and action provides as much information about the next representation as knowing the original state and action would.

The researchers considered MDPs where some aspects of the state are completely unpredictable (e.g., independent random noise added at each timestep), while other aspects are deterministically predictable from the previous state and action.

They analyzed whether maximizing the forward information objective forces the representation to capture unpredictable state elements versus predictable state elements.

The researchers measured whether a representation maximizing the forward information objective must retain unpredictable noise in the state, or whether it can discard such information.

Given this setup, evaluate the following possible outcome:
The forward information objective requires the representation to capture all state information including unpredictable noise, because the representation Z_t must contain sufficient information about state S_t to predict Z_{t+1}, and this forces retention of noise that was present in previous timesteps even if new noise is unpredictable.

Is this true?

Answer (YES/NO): NO